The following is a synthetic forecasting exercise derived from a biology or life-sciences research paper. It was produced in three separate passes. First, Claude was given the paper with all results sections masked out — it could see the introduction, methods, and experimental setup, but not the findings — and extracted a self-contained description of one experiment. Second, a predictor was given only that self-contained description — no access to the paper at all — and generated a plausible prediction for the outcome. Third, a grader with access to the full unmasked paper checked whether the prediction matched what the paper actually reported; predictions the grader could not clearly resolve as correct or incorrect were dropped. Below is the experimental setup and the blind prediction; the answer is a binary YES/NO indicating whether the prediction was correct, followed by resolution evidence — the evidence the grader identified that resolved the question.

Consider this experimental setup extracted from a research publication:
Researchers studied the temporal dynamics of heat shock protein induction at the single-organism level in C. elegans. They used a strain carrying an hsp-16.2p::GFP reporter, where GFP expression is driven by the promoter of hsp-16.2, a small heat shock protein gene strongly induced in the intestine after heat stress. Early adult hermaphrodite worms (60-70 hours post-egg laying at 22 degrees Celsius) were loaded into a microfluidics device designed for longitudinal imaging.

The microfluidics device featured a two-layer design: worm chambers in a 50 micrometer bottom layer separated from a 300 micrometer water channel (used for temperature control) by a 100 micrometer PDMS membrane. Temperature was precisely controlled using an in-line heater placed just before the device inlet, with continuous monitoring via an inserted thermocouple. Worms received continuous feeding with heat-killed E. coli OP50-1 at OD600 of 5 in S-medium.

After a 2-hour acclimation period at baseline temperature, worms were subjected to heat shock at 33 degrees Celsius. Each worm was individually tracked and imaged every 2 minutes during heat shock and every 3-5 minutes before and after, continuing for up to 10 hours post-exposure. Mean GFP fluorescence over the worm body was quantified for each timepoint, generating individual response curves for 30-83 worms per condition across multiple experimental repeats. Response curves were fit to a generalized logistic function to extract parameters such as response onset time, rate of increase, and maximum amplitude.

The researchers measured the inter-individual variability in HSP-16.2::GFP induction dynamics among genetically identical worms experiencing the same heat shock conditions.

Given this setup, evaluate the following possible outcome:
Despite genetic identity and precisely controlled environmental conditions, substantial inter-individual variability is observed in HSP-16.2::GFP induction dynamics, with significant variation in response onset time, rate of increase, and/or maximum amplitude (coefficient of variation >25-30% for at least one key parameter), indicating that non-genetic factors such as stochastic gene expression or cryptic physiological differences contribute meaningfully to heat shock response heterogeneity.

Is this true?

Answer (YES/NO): NO